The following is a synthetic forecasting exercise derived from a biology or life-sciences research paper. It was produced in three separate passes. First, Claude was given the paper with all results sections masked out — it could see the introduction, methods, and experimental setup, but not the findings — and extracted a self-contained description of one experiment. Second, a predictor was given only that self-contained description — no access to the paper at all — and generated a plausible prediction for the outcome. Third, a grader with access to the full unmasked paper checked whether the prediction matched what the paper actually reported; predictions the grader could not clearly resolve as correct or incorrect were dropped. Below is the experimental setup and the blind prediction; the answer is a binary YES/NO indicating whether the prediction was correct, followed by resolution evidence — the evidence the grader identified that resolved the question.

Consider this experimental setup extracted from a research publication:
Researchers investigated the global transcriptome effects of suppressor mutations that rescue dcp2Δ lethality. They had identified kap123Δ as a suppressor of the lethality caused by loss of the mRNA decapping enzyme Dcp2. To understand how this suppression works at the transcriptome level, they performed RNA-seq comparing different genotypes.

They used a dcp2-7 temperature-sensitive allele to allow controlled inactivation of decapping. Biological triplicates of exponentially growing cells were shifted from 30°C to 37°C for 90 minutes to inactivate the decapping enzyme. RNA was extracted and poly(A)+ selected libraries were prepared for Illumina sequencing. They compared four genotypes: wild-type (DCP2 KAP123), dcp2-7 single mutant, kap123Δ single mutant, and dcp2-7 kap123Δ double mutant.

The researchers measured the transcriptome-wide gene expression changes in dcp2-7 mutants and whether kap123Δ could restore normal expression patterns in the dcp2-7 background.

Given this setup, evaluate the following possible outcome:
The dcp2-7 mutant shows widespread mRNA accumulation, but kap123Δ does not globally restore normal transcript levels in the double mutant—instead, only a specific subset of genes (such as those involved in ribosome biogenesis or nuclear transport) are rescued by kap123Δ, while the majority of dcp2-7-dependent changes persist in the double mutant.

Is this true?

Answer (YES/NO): NO